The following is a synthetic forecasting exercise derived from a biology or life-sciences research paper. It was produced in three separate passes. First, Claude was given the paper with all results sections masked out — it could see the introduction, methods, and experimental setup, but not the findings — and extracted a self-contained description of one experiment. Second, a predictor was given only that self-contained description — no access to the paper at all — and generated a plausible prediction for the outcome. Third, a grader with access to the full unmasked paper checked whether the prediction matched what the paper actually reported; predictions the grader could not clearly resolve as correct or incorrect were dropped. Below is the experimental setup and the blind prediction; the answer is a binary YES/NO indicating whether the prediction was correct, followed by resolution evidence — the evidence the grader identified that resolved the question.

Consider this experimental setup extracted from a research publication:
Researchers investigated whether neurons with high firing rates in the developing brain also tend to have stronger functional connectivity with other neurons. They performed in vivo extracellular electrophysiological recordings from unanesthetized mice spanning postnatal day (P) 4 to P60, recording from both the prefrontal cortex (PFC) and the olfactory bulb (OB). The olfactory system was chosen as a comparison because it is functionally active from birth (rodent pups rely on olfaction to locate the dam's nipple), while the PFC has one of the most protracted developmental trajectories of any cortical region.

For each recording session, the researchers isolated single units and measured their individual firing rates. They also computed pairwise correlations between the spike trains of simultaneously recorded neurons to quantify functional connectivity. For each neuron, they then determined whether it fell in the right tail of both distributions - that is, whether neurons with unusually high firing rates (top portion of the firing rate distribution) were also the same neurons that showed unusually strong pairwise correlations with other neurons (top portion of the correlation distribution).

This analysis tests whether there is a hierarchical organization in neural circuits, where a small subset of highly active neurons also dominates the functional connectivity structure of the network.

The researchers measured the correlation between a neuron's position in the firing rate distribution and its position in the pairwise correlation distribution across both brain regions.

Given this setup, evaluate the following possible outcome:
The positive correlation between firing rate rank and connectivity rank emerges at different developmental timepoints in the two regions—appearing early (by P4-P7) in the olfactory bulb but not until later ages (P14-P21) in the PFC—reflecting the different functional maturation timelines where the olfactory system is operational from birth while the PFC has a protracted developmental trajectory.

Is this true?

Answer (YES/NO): NO